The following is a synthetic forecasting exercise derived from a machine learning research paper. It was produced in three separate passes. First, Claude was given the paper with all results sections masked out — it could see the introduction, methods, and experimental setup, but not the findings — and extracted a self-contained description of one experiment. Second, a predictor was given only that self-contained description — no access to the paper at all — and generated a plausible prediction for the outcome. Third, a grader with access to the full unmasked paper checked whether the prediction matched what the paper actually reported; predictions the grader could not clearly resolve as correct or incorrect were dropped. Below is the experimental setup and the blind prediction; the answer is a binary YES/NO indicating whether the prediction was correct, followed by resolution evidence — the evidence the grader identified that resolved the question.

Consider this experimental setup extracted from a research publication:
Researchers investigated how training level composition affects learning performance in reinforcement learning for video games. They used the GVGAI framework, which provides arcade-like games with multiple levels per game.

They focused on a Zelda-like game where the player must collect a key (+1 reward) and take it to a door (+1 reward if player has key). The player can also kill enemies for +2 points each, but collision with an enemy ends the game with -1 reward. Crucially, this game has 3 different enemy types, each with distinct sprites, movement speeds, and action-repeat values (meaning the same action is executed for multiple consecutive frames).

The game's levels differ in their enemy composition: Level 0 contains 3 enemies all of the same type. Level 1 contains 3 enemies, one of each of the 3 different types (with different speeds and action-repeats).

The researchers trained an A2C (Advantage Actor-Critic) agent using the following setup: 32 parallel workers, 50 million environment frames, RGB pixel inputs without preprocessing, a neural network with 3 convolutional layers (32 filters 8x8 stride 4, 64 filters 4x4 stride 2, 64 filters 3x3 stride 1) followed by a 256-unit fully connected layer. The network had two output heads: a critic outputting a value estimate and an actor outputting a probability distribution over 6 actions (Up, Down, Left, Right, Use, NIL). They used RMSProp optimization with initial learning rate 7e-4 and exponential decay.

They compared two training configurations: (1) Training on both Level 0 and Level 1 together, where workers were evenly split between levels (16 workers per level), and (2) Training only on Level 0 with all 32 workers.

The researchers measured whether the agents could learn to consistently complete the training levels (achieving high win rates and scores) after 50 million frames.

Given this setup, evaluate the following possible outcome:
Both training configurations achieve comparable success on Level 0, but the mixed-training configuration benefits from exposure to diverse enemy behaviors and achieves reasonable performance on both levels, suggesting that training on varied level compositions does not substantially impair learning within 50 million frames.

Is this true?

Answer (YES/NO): NO